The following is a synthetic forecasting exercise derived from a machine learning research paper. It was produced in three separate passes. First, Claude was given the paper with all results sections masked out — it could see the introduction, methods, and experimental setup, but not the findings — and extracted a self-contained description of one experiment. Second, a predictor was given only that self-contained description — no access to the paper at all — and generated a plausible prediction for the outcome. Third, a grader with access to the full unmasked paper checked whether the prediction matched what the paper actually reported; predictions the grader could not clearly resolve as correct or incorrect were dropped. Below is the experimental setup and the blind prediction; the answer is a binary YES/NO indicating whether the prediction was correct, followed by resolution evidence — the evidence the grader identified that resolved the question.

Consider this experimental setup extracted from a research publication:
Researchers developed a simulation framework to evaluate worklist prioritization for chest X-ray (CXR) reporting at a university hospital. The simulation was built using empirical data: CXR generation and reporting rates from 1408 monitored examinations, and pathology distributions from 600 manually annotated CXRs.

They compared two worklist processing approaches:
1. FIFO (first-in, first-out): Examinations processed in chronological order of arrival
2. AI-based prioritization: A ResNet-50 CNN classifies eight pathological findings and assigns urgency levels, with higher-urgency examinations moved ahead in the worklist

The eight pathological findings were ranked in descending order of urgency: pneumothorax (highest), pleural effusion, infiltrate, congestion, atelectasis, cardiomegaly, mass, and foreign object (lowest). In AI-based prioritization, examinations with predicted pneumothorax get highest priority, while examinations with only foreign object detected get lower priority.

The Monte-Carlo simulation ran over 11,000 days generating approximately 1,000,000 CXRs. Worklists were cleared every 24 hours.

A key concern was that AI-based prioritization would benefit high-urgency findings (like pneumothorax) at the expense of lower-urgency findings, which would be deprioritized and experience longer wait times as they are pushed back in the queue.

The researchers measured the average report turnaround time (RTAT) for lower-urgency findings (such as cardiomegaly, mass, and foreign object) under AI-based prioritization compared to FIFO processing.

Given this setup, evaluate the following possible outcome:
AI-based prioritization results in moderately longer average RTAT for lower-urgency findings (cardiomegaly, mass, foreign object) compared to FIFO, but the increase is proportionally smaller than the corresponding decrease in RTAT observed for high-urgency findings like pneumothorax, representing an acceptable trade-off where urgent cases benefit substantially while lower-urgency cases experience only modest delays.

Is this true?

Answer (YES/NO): NO